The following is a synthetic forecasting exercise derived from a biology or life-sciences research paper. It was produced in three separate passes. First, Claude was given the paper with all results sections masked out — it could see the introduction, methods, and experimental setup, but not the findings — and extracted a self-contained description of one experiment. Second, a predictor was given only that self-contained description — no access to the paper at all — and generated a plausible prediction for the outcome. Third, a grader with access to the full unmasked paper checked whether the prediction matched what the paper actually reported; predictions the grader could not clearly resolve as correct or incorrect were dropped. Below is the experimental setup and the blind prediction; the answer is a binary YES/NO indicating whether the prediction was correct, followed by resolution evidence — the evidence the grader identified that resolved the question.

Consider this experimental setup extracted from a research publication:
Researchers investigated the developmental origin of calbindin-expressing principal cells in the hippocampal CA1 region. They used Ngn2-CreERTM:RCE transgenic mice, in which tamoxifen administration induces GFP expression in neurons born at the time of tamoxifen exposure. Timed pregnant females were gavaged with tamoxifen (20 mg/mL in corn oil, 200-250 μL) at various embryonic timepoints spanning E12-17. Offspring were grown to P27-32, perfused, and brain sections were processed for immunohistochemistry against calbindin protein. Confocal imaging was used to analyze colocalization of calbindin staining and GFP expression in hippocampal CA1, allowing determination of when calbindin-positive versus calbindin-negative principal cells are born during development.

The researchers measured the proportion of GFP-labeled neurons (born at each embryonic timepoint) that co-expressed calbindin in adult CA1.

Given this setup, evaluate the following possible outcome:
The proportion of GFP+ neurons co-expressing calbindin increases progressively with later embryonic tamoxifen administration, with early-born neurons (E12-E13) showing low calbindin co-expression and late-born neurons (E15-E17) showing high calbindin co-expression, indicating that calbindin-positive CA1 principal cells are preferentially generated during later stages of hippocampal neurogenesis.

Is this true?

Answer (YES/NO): YES